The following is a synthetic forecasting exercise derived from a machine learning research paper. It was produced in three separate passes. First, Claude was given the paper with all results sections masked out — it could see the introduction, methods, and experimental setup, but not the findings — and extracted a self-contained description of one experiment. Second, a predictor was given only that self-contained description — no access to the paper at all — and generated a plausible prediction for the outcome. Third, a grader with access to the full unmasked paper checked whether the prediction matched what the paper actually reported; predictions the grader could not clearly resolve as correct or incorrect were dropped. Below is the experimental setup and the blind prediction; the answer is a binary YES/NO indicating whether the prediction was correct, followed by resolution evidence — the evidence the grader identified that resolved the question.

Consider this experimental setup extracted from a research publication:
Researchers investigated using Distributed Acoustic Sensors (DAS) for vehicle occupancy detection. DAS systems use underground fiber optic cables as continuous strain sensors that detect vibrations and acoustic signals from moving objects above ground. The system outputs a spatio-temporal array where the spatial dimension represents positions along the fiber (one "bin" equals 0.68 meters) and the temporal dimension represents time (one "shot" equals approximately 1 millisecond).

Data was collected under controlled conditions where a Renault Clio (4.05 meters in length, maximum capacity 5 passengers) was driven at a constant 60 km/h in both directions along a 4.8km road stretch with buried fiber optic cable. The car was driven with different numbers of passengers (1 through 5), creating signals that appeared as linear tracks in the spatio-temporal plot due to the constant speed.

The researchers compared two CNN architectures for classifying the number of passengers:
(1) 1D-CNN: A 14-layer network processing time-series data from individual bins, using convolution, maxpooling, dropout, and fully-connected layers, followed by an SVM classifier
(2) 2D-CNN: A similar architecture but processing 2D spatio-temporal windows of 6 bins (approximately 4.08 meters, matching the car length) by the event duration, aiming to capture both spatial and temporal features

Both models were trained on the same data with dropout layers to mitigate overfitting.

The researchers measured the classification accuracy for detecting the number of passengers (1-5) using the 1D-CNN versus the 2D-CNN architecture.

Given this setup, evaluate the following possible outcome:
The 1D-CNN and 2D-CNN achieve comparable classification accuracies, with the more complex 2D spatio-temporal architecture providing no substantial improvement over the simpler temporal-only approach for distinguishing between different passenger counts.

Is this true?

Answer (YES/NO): NO